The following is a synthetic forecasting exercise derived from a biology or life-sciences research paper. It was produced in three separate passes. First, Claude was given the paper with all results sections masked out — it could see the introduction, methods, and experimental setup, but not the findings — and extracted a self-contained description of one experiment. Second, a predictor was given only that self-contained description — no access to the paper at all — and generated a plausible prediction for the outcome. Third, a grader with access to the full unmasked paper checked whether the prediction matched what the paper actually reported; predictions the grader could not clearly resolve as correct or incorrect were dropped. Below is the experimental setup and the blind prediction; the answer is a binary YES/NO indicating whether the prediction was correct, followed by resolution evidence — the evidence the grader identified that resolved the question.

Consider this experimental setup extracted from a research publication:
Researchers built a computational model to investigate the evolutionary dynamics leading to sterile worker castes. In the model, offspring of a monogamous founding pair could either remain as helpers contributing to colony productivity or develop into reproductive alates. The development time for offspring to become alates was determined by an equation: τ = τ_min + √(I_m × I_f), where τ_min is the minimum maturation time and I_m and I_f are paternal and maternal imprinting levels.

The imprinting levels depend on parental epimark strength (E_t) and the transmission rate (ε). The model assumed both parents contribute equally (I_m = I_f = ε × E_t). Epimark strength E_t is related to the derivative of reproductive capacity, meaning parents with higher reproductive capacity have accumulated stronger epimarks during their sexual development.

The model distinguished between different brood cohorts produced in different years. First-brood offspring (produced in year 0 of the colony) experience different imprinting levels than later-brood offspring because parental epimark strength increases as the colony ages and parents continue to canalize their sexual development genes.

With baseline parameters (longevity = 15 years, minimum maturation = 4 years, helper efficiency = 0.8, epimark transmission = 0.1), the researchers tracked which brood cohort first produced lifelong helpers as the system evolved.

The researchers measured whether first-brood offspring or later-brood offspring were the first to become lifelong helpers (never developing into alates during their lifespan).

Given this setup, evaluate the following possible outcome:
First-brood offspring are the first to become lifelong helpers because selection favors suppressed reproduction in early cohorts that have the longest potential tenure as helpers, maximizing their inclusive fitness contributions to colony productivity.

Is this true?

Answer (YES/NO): YES